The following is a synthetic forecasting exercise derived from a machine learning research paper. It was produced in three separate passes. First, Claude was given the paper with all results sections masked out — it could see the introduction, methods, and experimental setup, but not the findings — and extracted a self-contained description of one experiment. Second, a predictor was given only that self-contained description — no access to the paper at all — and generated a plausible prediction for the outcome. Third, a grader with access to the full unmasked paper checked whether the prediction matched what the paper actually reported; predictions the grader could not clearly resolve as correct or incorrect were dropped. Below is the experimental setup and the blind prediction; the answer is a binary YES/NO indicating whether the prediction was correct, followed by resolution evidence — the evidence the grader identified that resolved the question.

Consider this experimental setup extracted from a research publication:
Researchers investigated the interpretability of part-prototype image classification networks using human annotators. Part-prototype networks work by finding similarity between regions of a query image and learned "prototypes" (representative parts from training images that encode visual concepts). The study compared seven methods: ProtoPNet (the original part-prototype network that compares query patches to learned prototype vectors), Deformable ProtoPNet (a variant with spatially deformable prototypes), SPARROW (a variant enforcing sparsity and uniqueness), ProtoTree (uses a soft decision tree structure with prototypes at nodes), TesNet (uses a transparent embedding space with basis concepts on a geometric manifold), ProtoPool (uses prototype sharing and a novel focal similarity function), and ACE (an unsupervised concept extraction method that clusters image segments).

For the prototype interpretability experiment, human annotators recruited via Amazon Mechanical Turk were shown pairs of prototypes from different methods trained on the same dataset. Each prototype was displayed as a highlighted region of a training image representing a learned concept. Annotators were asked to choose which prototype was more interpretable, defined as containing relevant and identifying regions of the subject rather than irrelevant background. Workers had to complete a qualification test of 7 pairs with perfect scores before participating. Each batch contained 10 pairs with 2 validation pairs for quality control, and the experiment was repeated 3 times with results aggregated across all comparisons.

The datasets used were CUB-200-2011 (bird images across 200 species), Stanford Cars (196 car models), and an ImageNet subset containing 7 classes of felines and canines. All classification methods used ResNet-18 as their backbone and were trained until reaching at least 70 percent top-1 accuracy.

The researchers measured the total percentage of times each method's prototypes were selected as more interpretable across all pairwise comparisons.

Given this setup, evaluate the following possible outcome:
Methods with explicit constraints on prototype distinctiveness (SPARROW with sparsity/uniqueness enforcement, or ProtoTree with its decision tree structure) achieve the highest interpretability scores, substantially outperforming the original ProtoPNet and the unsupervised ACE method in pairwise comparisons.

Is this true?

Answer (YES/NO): NO